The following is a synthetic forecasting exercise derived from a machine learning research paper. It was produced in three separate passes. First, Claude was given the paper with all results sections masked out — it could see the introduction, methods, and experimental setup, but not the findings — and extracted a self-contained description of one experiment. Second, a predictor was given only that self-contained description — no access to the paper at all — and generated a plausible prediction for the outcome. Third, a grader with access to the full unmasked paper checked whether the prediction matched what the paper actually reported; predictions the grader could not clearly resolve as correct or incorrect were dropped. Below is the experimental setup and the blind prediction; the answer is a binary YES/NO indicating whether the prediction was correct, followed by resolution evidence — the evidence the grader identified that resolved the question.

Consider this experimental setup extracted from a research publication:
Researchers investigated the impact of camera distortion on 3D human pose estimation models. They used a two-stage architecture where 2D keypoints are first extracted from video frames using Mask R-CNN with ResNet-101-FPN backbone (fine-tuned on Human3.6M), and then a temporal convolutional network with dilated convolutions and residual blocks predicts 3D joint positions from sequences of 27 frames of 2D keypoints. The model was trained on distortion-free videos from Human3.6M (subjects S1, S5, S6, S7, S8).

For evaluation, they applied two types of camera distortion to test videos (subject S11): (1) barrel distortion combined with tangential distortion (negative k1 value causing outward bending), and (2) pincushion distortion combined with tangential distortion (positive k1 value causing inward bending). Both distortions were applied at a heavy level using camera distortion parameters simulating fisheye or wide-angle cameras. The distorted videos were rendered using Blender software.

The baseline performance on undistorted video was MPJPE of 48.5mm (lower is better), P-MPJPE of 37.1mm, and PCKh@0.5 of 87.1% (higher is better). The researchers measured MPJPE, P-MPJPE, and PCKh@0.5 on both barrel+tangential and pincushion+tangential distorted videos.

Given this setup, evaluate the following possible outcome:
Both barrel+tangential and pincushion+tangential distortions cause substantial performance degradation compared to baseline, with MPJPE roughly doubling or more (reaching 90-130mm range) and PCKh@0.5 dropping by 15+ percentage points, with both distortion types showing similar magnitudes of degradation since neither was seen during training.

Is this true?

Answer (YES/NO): NO